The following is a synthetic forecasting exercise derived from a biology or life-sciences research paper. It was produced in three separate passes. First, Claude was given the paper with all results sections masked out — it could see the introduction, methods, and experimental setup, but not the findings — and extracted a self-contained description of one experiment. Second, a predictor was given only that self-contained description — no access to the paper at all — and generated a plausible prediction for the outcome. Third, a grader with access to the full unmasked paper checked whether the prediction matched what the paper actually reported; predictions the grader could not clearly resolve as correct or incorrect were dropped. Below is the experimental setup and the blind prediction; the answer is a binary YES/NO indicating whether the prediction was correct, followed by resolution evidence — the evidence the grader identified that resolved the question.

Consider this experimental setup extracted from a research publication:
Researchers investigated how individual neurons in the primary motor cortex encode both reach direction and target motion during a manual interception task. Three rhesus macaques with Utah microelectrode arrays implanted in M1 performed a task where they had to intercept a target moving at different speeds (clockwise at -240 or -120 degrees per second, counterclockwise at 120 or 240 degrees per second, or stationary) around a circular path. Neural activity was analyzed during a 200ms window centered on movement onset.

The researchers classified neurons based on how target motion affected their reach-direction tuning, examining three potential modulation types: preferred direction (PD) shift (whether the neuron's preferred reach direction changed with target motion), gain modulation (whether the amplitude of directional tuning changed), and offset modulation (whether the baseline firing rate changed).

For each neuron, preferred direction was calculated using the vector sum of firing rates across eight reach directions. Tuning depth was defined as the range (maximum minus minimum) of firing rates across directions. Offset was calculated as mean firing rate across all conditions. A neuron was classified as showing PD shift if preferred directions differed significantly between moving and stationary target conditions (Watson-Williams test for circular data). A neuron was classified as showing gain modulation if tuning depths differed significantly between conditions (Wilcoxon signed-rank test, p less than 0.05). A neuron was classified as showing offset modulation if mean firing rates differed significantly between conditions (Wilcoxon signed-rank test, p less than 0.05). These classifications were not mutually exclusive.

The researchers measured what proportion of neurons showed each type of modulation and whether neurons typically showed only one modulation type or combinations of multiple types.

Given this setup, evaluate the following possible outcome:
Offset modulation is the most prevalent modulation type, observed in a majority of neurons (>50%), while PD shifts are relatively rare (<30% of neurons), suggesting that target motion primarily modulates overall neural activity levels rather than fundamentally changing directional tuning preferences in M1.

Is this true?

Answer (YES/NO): NO